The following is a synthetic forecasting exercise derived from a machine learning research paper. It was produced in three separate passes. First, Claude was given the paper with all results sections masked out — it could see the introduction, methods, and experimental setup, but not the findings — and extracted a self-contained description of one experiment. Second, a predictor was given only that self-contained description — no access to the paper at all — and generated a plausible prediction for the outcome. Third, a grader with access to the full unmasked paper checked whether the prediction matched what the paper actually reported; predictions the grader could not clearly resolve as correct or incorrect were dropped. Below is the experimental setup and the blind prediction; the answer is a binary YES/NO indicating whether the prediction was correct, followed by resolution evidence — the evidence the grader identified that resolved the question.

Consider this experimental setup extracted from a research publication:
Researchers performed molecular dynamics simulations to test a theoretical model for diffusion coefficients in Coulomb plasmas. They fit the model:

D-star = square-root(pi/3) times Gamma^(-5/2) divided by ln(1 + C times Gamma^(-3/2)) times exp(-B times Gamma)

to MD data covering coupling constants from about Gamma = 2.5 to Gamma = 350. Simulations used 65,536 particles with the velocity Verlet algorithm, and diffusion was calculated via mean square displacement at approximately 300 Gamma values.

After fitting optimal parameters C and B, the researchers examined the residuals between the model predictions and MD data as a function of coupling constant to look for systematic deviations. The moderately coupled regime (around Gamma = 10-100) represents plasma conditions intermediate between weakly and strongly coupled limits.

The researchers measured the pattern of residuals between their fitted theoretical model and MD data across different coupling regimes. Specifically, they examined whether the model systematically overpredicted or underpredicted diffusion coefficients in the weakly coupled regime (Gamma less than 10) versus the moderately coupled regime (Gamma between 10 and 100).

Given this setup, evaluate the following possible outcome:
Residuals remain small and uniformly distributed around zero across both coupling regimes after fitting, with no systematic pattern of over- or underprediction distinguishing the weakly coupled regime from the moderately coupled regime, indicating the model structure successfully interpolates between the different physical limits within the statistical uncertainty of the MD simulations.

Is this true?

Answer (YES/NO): NO